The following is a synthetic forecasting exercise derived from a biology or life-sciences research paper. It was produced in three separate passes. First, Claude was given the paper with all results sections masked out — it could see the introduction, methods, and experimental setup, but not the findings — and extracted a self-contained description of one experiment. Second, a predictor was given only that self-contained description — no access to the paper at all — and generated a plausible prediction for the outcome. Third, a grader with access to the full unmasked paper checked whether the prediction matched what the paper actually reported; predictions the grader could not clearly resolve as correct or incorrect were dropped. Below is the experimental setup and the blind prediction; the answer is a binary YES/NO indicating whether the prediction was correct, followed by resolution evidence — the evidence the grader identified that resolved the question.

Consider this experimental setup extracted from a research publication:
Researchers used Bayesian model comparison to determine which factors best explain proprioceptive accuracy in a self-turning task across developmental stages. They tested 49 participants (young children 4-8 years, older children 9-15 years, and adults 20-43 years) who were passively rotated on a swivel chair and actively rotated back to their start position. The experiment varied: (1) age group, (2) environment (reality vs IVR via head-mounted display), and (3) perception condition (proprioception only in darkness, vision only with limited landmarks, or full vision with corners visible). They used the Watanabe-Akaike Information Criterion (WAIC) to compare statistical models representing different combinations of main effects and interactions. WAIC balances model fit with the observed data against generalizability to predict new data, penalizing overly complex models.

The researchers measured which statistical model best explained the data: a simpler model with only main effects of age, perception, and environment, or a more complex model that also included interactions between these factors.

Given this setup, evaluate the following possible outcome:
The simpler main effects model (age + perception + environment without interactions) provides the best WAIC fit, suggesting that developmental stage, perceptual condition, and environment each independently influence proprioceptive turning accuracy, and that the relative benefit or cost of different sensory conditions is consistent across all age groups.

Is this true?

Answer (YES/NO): NO